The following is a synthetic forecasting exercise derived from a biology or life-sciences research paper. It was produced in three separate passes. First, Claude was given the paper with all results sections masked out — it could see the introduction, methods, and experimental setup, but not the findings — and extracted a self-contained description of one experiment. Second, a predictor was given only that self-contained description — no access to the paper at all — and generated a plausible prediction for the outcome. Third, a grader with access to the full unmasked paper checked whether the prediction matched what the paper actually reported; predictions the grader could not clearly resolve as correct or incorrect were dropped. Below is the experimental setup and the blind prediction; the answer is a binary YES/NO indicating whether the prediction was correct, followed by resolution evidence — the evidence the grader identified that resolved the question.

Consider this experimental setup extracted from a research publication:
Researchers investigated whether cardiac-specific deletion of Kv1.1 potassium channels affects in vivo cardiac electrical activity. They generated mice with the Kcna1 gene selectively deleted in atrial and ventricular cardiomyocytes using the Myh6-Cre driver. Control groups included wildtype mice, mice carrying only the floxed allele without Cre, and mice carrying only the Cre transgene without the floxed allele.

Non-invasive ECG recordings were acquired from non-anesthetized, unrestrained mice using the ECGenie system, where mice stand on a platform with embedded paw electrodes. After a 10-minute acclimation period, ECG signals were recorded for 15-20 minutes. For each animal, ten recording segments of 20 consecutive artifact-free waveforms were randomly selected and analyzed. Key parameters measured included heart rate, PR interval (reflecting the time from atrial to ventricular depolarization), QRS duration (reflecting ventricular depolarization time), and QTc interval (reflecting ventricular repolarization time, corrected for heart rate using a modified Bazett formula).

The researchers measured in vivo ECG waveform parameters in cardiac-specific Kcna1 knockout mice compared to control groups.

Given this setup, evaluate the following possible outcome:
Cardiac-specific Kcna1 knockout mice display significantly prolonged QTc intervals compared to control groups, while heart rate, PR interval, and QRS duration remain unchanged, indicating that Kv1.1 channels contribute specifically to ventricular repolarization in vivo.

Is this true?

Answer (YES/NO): NO